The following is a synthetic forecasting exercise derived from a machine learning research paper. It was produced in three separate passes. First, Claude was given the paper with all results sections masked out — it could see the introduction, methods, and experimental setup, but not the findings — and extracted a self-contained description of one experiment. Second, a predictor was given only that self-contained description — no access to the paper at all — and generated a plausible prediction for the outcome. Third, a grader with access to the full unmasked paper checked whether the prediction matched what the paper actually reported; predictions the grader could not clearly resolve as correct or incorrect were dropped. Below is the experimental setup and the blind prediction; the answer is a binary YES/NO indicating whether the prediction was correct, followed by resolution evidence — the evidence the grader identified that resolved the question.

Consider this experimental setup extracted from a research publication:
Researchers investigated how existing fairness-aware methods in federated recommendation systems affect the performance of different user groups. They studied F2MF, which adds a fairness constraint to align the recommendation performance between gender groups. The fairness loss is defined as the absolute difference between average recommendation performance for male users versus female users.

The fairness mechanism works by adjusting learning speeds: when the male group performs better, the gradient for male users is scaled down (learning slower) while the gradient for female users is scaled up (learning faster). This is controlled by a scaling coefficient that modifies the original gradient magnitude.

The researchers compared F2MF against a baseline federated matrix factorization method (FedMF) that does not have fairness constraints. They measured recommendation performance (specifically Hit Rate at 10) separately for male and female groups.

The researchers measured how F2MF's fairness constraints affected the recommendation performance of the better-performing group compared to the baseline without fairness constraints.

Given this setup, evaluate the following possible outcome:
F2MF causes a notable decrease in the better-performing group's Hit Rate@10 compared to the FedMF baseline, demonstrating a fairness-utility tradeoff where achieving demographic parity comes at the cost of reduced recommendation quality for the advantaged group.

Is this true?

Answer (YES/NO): YES